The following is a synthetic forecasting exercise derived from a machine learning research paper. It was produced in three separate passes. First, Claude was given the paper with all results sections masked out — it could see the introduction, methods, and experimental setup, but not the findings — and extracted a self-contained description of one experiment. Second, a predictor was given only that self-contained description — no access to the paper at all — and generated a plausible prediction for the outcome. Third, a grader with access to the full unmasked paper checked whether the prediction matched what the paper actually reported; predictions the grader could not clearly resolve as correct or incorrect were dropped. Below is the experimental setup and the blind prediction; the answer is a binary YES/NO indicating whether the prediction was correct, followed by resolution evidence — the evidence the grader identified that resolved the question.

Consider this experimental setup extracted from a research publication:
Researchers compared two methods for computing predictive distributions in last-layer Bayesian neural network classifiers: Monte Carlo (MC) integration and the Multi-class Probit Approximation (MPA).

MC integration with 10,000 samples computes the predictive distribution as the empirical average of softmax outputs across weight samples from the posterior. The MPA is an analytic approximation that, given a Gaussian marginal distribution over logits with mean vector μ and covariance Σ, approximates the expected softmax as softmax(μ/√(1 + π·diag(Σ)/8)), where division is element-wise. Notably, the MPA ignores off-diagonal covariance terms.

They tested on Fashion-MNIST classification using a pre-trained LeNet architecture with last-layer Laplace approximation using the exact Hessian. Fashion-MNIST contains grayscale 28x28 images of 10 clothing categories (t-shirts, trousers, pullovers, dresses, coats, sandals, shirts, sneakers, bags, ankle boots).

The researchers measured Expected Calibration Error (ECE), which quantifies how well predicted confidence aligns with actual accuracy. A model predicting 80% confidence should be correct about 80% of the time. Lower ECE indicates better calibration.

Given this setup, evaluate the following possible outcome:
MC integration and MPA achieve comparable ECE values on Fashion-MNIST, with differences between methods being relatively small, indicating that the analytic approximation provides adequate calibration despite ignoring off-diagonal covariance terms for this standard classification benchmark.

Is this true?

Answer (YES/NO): NO